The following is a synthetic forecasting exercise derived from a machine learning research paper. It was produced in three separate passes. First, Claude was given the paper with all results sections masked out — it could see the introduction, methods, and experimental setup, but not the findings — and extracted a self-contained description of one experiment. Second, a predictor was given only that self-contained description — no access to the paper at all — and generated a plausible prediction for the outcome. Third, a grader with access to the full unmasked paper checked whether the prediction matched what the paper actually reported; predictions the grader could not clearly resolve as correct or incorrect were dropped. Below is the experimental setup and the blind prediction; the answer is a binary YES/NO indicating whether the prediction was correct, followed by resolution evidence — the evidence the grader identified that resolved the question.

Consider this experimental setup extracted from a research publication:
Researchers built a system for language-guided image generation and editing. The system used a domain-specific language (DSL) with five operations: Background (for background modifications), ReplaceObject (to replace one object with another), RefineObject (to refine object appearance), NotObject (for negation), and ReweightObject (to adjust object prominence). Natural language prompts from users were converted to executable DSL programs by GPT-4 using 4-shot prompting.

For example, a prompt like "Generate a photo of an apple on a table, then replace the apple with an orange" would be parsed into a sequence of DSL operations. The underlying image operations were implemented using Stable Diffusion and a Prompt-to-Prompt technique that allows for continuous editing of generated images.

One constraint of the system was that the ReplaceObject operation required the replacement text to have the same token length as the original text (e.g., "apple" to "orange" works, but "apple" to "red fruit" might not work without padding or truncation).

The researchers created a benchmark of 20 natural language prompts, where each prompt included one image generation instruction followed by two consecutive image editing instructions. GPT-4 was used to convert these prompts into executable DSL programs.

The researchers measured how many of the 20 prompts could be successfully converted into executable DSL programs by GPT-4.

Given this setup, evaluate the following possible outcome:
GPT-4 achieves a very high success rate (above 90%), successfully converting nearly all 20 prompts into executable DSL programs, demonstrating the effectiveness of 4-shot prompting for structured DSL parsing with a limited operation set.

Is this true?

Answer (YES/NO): NO